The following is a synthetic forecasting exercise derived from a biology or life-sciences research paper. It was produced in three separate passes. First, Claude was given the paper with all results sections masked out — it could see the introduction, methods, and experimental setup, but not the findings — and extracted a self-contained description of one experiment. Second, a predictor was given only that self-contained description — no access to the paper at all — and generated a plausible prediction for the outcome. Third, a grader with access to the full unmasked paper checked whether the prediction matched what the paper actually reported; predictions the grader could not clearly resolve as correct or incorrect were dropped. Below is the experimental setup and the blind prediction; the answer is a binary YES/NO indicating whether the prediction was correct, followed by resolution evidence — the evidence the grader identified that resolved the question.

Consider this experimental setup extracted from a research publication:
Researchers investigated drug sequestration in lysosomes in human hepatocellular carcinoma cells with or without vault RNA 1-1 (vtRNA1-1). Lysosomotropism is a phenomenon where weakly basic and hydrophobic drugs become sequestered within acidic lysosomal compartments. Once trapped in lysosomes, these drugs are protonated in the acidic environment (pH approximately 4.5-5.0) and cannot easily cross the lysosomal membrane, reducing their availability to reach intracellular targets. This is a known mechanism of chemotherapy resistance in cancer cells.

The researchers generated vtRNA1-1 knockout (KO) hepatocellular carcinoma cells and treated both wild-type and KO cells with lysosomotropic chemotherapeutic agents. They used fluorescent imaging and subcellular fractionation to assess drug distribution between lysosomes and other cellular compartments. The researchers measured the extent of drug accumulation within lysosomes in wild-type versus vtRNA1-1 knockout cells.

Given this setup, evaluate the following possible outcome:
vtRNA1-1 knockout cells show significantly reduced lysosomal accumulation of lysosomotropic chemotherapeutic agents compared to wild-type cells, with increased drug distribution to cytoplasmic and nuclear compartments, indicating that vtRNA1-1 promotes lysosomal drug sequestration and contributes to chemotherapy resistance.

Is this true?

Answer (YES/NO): YES